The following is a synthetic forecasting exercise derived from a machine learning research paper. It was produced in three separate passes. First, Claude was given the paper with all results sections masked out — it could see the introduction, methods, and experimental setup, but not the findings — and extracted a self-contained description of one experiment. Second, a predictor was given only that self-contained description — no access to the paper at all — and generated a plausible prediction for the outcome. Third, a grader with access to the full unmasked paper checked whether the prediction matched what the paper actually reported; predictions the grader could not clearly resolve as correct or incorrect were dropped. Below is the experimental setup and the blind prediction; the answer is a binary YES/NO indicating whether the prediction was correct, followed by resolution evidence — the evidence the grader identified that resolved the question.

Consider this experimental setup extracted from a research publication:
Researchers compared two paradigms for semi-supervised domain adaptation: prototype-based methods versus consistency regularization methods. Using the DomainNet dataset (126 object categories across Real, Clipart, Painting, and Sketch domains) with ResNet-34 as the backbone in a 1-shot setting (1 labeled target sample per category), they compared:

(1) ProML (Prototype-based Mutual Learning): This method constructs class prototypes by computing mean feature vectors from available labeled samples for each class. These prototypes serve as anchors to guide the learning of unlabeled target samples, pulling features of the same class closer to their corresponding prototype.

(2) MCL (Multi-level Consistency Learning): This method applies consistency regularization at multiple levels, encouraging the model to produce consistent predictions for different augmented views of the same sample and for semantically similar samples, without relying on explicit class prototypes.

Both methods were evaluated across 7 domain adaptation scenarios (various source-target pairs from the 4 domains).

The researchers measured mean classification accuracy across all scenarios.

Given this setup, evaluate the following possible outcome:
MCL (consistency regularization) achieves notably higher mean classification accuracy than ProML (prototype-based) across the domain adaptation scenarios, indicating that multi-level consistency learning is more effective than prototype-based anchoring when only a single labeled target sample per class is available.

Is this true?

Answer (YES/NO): NO